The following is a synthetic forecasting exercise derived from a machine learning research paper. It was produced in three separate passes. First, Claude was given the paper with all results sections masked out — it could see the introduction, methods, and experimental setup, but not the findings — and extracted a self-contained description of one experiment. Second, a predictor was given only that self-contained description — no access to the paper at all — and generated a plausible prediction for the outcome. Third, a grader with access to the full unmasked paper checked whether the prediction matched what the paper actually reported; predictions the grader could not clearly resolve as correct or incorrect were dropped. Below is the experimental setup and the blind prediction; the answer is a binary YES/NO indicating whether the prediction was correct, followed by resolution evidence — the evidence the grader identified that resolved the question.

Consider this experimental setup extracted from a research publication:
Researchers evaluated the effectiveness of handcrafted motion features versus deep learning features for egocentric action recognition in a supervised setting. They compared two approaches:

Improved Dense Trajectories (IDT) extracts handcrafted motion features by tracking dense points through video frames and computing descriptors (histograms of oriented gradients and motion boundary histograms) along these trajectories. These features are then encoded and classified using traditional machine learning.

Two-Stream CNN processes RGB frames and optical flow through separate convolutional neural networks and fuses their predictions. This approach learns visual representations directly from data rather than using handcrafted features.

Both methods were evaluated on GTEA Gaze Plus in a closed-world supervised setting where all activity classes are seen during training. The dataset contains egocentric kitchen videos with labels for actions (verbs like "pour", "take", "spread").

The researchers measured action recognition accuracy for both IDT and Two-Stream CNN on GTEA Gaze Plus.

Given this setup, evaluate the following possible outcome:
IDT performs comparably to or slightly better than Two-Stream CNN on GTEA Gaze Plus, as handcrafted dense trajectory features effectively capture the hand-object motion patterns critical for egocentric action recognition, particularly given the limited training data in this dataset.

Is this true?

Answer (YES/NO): NO